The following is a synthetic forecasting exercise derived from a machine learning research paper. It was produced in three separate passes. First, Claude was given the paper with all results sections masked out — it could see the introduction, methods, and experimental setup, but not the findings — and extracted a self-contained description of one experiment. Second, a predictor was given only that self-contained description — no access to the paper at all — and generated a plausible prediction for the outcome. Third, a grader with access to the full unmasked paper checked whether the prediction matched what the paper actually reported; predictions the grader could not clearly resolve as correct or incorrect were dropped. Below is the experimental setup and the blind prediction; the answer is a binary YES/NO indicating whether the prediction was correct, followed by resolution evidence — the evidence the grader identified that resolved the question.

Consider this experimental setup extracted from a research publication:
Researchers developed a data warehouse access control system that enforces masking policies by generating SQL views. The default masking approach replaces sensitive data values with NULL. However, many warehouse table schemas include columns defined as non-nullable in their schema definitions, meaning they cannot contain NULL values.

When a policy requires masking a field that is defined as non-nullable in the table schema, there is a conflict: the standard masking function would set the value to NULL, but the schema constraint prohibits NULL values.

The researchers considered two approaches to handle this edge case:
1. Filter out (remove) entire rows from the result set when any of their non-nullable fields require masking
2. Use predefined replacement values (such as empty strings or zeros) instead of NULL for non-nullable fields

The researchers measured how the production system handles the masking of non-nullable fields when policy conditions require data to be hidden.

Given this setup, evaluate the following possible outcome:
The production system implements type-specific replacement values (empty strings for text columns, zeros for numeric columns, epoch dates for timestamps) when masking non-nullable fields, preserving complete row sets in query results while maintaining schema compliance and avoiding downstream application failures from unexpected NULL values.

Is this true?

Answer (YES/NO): NO